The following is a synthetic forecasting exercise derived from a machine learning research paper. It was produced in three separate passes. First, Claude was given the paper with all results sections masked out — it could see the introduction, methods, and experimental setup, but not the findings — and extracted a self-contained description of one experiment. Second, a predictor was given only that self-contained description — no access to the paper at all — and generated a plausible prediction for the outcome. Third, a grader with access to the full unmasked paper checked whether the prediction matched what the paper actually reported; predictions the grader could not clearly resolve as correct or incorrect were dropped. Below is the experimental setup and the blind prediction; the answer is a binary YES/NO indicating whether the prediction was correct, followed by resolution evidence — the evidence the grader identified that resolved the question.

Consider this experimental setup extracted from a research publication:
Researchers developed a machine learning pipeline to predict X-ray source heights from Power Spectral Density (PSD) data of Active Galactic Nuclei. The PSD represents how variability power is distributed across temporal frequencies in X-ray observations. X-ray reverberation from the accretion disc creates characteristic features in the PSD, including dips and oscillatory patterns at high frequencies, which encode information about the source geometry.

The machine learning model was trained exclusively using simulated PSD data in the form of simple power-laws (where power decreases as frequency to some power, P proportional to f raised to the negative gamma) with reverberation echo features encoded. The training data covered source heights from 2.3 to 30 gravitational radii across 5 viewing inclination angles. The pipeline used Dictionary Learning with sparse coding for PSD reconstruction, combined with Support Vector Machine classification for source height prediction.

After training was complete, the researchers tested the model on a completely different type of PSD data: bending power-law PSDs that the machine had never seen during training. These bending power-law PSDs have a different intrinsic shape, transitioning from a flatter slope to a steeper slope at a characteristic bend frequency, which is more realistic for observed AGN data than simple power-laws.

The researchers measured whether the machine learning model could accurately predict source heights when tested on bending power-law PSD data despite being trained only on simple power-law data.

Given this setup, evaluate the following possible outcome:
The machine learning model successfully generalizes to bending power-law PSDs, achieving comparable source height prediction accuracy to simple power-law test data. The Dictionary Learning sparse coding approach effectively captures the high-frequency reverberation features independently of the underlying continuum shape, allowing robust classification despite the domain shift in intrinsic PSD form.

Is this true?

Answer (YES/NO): NO